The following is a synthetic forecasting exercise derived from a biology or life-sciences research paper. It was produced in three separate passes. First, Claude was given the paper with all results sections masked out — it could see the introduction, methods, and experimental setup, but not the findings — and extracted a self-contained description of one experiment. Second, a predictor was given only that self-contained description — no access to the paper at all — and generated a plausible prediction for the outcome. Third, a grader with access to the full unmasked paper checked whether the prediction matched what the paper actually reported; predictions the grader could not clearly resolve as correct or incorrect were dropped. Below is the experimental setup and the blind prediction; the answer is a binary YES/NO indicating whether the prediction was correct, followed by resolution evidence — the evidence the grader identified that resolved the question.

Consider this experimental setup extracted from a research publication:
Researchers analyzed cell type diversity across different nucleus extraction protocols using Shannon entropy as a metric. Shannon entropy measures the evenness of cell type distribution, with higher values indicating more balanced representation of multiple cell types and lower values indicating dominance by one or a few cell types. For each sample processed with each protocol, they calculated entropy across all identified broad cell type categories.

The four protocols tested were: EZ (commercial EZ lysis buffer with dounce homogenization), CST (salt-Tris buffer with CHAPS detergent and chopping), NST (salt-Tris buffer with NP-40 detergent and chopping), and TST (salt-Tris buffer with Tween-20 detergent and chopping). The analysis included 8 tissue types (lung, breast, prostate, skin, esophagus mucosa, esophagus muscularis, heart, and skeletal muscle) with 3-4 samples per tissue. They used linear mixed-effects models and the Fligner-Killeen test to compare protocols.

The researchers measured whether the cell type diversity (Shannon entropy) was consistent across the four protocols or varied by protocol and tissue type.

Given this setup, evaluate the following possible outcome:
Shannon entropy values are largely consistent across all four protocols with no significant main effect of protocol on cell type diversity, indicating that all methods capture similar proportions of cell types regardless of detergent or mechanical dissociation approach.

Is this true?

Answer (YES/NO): NO